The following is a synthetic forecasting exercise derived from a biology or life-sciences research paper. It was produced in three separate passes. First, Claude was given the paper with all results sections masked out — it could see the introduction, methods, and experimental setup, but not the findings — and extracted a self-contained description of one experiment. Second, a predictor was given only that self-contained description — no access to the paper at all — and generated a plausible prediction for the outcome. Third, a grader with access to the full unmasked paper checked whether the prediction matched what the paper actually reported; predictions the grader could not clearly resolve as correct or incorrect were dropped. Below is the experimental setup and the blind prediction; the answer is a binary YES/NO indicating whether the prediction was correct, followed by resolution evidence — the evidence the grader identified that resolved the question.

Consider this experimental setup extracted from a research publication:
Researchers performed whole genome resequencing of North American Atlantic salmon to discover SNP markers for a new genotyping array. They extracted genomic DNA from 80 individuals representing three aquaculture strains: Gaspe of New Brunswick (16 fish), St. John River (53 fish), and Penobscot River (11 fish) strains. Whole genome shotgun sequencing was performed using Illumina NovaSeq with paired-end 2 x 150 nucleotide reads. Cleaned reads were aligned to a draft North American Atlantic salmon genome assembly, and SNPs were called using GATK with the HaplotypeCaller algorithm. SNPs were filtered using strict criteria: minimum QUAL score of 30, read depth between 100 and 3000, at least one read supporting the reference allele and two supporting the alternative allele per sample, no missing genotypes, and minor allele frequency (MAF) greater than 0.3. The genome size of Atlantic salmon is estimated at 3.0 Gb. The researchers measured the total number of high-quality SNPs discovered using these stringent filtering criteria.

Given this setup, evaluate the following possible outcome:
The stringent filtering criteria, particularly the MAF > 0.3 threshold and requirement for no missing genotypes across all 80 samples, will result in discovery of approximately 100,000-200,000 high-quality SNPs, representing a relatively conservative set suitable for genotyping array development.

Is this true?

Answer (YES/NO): NO